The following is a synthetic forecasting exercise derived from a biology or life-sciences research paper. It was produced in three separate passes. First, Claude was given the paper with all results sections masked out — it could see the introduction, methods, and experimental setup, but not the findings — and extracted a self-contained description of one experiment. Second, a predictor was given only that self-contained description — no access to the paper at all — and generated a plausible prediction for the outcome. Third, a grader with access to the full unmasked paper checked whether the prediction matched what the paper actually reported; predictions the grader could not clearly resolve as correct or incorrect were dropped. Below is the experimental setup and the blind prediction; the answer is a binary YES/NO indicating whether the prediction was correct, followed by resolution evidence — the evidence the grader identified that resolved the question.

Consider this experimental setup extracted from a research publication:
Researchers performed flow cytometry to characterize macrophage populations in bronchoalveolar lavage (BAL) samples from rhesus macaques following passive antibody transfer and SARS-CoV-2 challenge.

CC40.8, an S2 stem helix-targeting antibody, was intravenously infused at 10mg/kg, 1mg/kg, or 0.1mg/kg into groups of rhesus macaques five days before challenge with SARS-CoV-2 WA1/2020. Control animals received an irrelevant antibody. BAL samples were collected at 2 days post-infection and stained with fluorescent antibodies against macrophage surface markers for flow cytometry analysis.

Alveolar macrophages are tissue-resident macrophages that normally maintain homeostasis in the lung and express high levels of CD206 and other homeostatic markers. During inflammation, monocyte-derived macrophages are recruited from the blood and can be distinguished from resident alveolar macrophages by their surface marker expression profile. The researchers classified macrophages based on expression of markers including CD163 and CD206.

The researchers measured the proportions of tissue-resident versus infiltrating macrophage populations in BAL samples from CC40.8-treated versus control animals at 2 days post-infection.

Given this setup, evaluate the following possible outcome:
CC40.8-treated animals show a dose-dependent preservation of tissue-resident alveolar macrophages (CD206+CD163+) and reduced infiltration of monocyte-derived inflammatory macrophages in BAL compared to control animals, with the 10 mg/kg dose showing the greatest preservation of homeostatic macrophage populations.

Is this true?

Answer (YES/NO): YES